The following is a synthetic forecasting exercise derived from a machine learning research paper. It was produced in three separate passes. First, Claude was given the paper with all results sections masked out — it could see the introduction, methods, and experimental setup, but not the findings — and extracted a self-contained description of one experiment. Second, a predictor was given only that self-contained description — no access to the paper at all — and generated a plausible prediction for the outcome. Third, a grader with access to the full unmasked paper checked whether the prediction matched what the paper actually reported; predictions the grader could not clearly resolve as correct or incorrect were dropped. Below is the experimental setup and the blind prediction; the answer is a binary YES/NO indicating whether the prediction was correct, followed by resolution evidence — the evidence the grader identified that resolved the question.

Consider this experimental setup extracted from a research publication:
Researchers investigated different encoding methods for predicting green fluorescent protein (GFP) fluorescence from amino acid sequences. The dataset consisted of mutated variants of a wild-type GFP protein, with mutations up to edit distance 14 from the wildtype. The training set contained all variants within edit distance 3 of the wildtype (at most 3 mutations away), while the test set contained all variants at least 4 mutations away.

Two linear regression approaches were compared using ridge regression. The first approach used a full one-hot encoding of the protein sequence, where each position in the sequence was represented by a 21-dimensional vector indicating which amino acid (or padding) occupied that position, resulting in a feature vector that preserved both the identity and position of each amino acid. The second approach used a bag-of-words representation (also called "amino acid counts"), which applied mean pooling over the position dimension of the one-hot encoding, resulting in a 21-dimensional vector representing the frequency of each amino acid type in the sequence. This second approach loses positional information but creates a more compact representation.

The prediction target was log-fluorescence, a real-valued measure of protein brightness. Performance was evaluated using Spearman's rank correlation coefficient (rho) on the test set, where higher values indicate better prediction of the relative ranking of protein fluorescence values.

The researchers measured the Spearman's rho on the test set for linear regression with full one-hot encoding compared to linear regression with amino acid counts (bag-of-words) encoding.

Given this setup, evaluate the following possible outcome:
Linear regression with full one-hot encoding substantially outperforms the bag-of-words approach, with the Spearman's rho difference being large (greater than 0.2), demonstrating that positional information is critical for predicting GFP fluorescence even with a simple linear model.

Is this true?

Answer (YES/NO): YES